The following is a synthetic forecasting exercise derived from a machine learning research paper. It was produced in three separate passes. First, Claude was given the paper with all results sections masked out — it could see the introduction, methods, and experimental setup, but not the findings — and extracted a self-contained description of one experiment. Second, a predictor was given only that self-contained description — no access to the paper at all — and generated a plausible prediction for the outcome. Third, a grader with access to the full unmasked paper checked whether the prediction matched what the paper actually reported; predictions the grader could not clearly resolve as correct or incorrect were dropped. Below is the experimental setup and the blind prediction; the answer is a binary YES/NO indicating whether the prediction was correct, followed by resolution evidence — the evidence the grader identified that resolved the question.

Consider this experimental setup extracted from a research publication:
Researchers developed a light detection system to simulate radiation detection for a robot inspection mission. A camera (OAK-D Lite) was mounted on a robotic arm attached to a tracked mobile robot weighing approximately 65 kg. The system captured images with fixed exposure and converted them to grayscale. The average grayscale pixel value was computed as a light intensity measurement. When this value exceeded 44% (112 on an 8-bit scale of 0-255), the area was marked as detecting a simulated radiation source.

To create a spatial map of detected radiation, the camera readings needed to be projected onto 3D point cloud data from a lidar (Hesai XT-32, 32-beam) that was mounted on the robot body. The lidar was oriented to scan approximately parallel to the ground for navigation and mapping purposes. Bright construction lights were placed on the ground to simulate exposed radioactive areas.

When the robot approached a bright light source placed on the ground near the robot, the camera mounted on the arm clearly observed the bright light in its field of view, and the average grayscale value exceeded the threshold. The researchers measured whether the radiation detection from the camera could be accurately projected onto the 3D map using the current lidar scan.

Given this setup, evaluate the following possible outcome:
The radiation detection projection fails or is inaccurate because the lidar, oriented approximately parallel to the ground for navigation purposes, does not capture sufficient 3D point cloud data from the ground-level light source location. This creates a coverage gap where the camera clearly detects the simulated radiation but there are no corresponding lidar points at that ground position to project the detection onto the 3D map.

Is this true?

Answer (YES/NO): YES